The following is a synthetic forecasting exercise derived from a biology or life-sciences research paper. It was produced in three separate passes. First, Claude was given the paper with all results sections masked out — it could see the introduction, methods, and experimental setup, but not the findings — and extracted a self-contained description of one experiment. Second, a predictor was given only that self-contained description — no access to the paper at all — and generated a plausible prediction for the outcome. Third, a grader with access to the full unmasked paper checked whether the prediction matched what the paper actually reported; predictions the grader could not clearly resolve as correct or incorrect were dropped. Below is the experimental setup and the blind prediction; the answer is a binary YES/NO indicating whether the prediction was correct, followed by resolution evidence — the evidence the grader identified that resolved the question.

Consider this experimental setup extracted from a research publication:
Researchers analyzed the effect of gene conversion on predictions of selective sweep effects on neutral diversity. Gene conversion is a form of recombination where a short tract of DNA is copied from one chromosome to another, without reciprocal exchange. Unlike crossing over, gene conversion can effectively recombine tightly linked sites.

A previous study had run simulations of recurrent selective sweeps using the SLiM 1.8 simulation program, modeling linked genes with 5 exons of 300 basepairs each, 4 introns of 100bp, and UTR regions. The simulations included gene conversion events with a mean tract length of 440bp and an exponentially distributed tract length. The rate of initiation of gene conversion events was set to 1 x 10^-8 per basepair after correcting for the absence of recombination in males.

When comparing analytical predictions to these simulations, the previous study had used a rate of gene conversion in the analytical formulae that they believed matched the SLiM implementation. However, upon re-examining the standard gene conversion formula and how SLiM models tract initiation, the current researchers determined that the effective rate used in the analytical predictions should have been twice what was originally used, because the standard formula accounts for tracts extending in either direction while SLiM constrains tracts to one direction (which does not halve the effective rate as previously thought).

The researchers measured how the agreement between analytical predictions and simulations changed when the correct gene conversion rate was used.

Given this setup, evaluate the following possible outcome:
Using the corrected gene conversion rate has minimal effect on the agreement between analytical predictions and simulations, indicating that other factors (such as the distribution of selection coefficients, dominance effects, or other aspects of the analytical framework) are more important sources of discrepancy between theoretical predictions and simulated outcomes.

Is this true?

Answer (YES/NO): NO